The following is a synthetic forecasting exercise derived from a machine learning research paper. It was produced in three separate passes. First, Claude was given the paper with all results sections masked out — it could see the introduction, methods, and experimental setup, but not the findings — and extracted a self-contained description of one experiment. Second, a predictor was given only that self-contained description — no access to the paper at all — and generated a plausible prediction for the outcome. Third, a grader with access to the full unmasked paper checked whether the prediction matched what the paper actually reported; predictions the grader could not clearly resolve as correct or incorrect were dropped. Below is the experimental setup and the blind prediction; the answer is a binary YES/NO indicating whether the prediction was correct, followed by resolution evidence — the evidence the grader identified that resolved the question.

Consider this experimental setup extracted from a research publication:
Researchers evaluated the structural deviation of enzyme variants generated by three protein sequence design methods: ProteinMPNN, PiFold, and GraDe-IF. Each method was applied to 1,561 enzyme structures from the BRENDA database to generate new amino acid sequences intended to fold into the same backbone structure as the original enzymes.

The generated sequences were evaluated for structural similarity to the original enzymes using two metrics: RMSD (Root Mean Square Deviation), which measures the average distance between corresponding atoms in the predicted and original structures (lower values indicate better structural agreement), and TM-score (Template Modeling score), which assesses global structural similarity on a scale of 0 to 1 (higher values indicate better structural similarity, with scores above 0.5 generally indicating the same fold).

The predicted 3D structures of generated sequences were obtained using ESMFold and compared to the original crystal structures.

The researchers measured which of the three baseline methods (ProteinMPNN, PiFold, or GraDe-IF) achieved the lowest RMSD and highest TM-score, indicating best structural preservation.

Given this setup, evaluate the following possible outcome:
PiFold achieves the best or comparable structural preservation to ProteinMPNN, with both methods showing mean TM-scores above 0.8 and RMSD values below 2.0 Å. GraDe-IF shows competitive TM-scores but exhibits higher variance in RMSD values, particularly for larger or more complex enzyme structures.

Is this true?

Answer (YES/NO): NO